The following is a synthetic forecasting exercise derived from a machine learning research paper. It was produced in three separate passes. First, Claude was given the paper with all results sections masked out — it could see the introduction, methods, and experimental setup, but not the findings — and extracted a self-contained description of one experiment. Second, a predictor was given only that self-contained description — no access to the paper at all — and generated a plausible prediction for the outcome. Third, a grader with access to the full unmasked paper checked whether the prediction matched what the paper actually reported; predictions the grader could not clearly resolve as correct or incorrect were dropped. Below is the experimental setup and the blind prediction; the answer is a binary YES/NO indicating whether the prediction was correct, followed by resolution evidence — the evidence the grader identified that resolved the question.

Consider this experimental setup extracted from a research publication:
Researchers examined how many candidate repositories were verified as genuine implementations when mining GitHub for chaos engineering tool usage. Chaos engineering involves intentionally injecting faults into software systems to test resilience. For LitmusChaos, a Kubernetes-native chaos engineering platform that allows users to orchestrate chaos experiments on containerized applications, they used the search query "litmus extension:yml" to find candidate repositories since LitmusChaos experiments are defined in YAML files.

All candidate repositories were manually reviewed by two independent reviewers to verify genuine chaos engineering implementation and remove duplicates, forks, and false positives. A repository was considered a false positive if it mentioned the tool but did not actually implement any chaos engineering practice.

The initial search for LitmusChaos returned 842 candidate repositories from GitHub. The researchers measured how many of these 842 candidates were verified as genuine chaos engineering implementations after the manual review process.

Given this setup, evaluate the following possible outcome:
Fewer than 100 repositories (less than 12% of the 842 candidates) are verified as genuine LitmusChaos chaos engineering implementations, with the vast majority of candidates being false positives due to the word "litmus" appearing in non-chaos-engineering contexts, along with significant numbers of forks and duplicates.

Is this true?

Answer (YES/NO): YES